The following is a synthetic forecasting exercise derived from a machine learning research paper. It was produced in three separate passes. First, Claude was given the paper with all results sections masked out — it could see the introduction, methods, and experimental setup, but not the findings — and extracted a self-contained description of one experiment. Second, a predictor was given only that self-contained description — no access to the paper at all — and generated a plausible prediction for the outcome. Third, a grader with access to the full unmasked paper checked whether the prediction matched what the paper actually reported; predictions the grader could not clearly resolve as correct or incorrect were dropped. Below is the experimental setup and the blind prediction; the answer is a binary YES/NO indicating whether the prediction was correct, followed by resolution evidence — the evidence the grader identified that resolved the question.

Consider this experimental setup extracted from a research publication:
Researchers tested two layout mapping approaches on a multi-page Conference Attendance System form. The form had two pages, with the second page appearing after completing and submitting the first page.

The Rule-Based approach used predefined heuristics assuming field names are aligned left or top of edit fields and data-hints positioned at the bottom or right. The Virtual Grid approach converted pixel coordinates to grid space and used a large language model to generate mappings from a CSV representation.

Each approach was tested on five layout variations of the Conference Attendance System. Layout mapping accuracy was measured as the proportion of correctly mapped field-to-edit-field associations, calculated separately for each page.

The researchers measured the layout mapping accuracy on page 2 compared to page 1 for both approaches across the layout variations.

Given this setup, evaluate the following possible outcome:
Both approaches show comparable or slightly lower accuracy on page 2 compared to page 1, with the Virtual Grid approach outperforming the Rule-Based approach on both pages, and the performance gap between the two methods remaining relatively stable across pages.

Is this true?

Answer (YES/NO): NO